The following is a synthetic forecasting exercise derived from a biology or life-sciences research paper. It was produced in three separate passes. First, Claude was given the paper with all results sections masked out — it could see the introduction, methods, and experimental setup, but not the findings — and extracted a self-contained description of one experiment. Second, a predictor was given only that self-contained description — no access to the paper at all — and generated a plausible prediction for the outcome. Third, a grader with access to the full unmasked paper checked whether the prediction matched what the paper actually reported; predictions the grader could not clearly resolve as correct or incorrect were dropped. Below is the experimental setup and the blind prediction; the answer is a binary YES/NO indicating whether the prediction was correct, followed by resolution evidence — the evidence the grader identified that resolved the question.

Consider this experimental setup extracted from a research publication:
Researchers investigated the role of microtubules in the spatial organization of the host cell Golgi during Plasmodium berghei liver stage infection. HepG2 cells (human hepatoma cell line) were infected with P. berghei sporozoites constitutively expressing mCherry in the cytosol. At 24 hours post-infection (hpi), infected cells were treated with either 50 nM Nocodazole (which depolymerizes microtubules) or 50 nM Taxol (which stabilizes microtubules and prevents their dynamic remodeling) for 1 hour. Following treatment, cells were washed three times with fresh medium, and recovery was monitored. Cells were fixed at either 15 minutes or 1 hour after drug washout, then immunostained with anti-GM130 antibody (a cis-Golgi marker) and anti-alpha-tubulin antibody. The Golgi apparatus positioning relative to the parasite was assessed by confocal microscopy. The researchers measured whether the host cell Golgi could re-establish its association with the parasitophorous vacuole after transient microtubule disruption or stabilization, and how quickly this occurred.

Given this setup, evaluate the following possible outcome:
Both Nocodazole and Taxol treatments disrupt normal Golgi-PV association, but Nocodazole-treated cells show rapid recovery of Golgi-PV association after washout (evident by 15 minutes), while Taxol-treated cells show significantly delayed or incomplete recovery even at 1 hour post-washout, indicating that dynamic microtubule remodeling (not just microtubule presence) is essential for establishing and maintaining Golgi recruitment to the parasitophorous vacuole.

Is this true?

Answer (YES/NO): NO